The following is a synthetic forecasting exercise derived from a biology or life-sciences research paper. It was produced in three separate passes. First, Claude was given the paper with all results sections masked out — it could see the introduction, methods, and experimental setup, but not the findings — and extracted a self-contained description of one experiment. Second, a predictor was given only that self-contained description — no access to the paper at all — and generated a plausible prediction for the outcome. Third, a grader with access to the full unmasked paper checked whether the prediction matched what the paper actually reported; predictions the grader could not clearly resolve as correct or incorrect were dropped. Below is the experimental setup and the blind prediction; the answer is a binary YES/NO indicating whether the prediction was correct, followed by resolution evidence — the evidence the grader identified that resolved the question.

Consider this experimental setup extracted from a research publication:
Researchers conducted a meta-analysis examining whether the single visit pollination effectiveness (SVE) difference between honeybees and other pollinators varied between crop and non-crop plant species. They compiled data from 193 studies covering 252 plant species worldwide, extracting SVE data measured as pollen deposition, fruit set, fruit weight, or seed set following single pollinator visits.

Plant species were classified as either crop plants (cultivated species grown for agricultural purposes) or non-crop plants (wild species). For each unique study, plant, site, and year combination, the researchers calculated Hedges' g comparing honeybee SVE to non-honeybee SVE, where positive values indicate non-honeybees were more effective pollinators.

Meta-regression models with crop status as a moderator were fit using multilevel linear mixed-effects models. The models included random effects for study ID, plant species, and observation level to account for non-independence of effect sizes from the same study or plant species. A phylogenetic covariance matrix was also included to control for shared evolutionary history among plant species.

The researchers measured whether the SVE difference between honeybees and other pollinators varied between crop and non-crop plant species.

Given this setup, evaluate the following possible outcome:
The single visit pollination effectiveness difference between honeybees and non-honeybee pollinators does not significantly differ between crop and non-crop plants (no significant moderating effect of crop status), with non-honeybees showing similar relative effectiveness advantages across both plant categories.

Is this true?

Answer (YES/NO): NO